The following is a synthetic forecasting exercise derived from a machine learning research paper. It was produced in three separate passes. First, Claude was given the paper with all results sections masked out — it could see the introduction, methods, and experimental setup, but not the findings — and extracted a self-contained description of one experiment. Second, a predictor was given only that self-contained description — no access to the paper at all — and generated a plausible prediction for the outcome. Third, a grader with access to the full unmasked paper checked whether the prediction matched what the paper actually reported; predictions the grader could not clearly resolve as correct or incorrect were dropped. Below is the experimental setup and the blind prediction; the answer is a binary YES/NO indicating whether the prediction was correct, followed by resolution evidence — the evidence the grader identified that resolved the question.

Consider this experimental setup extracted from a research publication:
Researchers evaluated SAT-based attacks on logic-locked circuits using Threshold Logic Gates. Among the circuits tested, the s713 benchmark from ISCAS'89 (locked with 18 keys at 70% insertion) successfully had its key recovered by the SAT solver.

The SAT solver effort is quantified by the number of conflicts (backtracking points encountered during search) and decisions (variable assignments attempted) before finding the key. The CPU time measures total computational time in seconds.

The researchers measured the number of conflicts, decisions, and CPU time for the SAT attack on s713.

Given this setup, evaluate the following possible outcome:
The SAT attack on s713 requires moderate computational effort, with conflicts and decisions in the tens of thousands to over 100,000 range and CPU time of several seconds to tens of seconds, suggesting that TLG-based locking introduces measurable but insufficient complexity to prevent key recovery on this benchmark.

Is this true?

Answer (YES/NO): NO